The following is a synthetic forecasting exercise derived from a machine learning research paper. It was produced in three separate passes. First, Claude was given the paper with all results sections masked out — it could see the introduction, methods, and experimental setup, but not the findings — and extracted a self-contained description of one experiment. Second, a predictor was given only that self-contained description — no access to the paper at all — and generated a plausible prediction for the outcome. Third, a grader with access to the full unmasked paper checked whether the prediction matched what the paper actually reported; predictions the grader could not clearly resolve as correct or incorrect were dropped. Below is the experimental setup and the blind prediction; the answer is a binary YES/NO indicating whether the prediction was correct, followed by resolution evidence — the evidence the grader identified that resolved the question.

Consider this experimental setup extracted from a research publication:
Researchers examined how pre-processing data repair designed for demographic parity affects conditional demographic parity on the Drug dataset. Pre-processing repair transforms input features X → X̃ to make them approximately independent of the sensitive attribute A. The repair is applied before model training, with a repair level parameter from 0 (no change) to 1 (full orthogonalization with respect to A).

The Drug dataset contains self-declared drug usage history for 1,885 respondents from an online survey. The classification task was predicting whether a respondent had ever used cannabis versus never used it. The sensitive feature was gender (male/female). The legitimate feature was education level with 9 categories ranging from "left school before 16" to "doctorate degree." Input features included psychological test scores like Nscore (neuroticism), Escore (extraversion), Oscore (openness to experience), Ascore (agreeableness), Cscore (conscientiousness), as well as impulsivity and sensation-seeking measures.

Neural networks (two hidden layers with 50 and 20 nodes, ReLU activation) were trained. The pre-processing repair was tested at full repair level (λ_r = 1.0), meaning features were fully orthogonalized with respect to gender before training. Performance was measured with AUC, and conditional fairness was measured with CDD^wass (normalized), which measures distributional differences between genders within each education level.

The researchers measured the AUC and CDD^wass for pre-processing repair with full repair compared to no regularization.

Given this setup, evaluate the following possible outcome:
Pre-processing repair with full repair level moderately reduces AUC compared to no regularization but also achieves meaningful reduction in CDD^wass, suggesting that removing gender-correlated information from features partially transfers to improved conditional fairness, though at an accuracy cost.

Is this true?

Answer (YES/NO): NO